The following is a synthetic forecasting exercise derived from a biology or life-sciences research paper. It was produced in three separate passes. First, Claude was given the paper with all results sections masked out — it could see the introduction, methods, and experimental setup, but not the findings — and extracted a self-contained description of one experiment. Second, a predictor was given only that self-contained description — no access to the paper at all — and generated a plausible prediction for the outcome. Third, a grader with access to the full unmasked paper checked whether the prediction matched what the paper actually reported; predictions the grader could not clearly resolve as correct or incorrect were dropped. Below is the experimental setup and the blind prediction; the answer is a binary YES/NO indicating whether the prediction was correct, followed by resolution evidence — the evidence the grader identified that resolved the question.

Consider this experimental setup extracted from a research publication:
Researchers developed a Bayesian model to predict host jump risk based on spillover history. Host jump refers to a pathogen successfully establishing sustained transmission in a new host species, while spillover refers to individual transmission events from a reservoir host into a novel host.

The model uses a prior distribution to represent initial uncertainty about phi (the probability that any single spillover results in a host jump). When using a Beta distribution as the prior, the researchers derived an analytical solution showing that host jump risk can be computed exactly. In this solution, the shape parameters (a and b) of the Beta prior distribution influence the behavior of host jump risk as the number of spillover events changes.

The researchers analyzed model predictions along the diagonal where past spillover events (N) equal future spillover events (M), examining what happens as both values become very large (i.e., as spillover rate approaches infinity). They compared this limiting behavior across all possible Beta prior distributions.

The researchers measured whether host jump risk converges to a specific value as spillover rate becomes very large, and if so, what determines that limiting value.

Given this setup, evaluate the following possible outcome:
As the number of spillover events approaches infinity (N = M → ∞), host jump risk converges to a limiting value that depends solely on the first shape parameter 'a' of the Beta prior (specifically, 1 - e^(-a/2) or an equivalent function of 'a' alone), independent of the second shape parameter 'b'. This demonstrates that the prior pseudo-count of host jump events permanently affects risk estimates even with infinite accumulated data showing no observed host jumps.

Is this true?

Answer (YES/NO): YES